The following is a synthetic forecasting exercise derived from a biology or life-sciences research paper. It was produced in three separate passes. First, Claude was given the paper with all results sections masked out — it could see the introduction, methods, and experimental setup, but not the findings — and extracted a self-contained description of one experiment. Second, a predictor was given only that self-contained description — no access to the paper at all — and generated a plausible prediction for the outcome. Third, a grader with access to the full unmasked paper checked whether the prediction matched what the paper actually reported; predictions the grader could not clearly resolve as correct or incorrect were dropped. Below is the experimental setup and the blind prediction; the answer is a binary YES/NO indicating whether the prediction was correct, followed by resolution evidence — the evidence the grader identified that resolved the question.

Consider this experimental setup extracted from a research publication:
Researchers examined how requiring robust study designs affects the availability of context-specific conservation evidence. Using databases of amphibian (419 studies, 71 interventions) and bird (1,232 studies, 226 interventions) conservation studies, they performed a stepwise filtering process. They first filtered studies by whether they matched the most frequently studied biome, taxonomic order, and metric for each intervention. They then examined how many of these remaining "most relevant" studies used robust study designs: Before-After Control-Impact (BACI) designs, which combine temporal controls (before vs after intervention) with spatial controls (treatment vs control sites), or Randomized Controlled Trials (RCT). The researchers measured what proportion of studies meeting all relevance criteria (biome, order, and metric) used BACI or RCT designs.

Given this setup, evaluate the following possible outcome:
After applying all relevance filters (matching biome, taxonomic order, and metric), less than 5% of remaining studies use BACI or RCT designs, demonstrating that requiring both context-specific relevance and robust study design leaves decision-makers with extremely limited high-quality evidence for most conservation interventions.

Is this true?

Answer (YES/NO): NO